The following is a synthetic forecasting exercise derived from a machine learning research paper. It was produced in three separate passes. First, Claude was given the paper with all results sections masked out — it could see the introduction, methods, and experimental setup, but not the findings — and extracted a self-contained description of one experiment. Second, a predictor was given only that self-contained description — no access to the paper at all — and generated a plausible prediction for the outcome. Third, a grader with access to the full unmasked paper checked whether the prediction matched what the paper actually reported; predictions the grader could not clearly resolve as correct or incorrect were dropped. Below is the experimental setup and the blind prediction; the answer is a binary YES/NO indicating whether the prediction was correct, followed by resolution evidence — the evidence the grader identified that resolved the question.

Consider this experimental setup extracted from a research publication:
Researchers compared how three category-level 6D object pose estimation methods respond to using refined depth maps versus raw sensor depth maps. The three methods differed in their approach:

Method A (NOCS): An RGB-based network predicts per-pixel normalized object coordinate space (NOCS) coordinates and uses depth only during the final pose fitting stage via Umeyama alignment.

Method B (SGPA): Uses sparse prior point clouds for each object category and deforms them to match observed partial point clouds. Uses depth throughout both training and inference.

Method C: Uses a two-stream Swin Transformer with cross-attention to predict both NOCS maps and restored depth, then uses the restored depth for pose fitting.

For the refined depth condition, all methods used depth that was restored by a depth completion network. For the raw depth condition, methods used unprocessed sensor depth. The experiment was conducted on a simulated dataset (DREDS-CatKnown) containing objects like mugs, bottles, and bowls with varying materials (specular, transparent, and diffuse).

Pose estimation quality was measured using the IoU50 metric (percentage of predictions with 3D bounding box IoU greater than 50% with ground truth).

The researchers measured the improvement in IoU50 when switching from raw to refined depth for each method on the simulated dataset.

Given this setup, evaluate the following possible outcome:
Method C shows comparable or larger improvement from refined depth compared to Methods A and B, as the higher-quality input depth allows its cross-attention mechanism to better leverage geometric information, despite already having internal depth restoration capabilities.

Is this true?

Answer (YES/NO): NO